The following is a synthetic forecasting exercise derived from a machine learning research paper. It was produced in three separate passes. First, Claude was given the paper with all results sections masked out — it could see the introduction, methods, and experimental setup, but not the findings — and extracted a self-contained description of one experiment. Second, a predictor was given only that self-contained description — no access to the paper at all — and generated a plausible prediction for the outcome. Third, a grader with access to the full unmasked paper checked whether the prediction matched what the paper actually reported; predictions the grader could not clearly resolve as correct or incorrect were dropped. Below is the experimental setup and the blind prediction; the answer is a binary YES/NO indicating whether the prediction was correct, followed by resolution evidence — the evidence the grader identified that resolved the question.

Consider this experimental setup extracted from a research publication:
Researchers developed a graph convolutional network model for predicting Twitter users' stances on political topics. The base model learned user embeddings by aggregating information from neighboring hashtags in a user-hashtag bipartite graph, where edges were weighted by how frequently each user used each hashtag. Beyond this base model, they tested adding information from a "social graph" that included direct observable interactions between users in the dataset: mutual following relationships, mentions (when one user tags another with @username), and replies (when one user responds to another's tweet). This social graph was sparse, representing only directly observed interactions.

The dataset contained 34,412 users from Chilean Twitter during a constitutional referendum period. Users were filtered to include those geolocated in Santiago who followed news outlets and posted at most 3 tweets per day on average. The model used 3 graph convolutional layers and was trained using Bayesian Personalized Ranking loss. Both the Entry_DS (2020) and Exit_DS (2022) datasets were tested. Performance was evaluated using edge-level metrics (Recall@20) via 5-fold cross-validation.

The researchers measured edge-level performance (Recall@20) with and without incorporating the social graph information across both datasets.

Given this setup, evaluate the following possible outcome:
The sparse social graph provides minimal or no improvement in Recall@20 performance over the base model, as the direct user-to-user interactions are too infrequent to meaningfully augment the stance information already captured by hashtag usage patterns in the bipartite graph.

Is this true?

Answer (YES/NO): NO